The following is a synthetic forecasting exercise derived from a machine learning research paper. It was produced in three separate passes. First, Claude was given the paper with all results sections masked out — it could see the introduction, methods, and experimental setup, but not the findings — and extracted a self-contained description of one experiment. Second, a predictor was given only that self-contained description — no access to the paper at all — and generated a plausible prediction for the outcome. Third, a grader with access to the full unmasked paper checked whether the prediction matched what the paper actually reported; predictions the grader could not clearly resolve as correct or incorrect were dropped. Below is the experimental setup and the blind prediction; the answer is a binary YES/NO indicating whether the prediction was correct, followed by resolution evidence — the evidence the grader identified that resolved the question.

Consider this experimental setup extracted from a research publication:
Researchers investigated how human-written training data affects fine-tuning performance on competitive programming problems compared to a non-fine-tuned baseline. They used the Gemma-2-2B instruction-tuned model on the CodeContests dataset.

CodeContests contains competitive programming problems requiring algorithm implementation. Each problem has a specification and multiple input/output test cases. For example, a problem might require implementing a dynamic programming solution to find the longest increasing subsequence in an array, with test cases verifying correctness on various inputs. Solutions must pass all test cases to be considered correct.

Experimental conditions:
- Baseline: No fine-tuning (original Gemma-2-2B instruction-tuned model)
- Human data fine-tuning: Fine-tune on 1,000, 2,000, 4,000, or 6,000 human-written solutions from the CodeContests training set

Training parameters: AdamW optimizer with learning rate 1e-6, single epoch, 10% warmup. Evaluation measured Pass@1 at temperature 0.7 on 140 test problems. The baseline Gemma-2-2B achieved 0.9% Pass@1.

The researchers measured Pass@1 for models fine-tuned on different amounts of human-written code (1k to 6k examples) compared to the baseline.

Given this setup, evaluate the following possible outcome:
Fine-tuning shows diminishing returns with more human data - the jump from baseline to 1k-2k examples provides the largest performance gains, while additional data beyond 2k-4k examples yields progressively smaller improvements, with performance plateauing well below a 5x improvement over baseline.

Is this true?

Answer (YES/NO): NO